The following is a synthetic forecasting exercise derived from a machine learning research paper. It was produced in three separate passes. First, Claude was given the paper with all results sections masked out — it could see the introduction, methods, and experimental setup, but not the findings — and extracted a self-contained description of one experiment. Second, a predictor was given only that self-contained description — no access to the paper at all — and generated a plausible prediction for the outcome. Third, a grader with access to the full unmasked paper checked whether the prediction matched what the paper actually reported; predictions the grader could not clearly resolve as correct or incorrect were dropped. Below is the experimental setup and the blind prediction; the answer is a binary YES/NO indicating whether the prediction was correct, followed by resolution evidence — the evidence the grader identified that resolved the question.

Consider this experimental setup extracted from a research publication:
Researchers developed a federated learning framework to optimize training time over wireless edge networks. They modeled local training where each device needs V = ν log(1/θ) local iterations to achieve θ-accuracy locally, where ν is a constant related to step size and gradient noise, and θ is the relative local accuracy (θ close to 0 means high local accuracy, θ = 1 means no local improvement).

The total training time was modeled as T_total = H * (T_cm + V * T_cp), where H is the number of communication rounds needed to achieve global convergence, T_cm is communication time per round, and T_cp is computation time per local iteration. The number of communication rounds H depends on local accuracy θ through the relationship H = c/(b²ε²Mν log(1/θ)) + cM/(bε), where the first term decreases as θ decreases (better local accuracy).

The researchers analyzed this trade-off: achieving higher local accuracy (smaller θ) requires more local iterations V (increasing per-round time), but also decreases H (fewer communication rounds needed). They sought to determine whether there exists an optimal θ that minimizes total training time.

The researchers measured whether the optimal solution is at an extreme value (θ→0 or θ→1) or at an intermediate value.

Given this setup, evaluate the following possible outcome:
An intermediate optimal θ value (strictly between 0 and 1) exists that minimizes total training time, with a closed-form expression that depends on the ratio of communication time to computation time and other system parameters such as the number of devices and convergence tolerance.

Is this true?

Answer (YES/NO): YES